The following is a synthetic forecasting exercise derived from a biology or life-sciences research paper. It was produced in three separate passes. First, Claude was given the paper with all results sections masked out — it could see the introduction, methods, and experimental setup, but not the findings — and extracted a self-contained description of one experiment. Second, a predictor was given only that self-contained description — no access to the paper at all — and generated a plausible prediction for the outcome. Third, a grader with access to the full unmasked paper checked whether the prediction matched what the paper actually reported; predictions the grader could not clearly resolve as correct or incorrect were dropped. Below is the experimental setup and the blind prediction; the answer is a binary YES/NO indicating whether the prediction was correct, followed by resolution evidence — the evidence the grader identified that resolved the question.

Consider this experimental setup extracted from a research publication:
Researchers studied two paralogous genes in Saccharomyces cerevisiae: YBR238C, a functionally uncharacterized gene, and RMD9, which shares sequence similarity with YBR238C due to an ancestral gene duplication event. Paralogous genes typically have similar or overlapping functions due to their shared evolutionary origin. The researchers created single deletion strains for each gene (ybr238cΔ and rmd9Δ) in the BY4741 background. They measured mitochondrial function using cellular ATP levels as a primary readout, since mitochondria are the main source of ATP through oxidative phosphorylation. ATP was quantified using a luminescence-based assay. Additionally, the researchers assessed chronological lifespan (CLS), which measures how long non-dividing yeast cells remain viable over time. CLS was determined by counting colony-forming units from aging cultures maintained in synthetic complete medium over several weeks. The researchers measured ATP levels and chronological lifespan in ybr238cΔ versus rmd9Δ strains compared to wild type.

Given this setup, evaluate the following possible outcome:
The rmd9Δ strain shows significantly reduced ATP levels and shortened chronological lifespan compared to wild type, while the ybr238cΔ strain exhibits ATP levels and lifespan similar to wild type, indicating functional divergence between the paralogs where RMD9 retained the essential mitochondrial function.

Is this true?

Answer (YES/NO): NO